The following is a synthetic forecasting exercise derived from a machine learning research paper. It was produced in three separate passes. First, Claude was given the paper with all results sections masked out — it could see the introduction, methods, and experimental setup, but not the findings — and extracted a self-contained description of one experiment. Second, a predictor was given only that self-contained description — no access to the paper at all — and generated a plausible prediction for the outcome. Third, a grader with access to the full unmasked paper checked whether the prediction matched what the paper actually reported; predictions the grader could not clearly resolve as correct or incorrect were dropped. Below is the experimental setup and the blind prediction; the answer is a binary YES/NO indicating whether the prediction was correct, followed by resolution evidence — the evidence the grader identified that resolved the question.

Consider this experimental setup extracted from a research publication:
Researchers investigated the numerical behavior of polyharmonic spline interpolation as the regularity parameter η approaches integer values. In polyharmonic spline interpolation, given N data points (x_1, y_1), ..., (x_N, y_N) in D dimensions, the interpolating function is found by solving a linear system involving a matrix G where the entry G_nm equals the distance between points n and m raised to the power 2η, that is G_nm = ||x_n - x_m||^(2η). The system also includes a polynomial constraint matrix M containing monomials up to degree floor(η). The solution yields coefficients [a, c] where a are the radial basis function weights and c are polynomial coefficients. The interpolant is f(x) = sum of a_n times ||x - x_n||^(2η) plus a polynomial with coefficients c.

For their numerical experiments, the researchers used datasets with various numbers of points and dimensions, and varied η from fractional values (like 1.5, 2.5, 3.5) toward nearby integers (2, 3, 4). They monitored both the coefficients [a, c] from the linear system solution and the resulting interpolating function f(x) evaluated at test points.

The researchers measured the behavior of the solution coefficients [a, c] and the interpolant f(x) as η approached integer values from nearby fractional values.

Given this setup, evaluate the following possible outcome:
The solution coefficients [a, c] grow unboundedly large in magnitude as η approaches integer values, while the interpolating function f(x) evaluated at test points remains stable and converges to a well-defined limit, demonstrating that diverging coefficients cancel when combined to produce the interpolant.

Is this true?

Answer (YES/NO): YES